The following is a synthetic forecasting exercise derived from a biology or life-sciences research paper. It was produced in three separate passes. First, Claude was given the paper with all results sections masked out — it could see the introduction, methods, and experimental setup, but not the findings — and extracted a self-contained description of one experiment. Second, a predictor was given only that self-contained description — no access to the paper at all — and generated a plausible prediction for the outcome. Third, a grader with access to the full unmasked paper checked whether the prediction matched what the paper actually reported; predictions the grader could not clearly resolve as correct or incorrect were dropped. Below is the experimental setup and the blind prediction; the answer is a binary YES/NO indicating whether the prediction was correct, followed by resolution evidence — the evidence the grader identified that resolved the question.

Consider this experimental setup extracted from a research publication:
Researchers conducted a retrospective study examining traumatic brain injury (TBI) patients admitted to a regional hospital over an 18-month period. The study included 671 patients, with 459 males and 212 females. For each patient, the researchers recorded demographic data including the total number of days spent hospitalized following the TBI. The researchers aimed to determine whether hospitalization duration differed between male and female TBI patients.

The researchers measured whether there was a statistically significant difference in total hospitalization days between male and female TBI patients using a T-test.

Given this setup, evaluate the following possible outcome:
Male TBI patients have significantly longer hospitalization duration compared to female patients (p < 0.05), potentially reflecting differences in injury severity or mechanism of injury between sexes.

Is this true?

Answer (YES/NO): YES